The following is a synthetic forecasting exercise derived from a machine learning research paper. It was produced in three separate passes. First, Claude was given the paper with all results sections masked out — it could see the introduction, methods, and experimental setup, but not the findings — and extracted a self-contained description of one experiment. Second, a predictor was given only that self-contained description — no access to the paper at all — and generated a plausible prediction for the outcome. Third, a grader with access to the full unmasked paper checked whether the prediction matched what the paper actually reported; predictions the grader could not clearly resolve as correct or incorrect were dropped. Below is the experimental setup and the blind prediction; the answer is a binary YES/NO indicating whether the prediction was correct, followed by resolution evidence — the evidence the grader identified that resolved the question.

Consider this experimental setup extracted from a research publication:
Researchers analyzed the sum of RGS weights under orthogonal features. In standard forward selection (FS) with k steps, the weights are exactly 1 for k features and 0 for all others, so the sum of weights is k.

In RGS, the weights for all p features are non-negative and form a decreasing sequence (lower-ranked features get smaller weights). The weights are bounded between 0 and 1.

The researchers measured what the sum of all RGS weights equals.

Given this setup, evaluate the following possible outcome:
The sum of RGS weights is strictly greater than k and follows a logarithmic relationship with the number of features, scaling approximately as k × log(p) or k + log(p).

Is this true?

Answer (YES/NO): NO